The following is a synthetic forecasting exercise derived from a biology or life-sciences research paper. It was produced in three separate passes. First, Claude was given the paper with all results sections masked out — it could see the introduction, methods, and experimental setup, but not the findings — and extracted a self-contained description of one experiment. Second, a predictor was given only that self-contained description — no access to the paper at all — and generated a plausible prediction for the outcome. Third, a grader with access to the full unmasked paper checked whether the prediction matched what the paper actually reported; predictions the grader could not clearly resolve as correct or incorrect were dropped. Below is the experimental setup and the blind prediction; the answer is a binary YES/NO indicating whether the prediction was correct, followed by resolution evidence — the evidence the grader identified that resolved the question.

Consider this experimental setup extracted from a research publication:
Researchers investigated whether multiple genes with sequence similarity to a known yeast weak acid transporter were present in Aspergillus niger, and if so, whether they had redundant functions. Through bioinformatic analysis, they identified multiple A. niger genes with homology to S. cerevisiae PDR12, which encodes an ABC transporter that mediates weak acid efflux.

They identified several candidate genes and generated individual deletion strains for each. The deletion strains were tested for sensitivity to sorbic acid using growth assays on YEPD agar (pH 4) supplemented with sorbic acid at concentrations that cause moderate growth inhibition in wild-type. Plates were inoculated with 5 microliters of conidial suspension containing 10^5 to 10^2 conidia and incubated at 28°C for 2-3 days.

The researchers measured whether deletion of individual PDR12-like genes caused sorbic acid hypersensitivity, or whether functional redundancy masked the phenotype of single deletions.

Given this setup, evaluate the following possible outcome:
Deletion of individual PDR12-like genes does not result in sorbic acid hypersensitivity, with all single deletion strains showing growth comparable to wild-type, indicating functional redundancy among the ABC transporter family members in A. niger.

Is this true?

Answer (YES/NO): NO